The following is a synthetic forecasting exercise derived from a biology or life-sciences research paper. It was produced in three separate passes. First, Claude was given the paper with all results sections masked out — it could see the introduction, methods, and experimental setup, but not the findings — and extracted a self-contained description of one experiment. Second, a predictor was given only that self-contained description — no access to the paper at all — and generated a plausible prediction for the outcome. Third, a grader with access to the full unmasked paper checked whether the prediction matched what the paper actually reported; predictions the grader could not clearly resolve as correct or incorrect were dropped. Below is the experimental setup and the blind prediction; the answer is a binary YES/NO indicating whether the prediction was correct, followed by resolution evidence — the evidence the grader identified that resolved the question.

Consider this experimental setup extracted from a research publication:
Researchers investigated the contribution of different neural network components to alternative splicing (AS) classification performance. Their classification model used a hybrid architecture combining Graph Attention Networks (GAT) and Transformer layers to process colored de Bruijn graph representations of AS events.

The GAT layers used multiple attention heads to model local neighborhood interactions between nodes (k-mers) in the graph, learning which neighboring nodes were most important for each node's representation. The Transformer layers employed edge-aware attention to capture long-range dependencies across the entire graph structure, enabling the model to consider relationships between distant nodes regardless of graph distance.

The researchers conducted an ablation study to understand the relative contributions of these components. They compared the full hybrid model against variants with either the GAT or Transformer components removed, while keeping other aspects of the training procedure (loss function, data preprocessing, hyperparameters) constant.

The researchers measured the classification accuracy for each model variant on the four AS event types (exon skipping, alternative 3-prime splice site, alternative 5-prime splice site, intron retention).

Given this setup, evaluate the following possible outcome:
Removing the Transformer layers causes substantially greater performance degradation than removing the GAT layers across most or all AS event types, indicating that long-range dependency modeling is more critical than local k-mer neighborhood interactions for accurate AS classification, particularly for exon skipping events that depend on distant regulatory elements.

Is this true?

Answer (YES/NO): NO